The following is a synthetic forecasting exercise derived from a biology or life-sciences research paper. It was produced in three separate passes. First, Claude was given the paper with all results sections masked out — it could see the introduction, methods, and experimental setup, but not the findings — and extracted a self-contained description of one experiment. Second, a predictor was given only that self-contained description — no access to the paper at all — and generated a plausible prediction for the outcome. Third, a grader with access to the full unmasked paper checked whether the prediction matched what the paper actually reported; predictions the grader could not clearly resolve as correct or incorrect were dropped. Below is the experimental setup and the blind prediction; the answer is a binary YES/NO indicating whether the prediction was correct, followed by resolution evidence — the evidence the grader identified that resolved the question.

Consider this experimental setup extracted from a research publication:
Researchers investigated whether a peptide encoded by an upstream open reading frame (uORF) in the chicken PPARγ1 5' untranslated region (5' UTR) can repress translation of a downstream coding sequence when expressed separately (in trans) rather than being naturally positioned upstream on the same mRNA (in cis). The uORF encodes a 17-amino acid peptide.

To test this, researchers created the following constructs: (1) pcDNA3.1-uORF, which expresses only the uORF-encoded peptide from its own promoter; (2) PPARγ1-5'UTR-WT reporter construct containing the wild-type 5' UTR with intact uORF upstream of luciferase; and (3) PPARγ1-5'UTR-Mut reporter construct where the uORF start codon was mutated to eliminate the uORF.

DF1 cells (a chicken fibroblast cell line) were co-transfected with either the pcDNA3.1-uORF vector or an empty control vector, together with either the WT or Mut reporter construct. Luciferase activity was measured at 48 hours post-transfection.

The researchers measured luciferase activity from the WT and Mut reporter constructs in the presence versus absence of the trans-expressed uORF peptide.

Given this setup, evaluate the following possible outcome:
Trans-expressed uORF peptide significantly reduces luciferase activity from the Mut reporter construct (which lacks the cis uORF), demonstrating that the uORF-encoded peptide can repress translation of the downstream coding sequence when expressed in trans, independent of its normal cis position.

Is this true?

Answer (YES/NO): NO